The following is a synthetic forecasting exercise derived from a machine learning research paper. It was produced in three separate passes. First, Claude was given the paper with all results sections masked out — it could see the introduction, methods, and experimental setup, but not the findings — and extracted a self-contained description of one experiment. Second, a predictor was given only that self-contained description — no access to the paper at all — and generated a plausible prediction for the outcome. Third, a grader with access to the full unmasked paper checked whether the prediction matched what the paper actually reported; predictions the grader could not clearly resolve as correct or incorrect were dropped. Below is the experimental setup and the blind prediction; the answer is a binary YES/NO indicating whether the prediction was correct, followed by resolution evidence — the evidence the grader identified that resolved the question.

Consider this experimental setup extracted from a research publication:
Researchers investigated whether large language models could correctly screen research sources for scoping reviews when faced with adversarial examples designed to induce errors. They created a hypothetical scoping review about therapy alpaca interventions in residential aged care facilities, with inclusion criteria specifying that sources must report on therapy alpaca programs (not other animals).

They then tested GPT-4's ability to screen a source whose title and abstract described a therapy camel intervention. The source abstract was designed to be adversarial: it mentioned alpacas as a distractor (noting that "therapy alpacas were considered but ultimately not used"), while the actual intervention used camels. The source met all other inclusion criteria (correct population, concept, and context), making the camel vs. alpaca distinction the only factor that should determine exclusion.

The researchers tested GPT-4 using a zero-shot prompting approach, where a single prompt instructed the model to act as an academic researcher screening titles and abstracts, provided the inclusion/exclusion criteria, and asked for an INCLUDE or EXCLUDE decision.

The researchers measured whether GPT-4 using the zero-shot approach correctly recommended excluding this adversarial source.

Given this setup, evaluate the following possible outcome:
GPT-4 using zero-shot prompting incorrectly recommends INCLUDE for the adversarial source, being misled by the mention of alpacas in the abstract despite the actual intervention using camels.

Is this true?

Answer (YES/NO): YES